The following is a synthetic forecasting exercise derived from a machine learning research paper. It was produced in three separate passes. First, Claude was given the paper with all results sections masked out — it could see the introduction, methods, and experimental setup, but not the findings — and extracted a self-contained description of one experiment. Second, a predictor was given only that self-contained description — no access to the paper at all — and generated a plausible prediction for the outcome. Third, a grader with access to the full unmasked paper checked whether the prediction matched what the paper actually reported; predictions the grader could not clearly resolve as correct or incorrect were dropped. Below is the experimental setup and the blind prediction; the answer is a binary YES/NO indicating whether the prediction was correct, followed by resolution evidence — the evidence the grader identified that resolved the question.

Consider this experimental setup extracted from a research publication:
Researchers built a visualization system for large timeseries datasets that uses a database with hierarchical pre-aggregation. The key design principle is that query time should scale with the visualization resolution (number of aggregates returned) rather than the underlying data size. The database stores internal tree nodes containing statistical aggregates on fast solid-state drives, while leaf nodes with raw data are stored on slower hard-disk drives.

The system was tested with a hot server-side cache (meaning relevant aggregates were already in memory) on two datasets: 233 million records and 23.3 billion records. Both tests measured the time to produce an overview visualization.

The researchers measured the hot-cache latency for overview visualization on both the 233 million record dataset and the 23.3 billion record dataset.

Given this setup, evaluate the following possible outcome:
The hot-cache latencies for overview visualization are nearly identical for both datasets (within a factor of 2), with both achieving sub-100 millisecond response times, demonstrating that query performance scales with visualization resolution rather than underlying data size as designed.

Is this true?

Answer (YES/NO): YES